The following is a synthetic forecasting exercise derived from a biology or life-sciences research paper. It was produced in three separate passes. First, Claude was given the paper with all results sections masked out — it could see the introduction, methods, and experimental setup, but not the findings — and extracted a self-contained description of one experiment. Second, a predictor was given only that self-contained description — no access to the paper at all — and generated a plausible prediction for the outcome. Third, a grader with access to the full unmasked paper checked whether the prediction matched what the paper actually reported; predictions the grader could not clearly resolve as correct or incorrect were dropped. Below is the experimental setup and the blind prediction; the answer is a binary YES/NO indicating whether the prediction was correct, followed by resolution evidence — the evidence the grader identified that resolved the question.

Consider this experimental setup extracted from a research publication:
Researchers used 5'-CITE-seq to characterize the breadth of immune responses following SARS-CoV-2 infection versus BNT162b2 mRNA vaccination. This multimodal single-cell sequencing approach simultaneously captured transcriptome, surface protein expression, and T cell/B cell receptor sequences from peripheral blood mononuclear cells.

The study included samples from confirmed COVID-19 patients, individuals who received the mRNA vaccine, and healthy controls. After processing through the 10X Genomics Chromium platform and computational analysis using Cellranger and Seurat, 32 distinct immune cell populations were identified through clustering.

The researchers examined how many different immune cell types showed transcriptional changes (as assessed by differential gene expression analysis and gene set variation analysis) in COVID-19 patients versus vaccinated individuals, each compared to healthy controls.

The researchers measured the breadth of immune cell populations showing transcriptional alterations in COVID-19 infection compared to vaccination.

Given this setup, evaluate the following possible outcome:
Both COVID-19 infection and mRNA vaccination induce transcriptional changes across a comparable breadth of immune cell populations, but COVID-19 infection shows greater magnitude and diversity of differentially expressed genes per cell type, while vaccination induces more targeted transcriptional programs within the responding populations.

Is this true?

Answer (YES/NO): NO